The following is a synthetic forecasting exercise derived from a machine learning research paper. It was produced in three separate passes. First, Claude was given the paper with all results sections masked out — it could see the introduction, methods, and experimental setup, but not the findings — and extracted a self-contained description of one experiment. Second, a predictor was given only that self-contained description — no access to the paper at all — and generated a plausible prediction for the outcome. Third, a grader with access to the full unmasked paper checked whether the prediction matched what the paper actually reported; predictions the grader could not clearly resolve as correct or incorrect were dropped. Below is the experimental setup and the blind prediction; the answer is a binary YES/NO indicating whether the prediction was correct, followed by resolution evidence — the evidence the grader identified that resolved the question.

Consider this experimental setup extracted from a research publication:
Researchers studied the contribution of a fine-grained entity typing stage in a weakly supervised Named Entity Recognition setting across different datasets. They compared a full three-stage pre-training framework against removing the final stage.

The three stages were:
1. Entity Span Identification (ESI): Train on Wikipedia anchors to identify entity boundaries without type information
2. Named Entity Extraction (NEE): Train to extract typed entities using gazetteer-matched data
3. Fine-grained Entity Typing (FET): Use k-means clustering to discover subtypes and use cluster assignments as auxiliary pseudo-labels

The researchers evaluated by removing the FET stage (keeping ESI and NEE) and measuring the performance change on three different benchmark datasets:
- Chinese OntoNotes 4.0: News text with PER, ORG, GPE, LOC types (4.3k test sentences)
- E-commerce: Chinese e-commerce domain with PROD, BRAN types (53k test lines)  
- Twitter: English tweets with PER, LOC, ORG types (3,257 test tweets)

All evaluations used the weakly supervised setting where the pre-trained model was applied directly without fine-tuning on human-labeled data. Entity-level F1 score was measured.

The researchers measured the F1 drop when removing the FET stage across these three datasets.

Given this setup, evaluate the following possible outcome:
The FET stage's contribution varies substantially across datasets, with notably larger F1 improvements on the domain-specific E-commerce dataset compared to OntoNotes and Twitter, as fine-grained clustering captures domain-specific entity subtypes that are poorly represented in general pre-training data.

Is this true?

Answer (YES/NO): YES